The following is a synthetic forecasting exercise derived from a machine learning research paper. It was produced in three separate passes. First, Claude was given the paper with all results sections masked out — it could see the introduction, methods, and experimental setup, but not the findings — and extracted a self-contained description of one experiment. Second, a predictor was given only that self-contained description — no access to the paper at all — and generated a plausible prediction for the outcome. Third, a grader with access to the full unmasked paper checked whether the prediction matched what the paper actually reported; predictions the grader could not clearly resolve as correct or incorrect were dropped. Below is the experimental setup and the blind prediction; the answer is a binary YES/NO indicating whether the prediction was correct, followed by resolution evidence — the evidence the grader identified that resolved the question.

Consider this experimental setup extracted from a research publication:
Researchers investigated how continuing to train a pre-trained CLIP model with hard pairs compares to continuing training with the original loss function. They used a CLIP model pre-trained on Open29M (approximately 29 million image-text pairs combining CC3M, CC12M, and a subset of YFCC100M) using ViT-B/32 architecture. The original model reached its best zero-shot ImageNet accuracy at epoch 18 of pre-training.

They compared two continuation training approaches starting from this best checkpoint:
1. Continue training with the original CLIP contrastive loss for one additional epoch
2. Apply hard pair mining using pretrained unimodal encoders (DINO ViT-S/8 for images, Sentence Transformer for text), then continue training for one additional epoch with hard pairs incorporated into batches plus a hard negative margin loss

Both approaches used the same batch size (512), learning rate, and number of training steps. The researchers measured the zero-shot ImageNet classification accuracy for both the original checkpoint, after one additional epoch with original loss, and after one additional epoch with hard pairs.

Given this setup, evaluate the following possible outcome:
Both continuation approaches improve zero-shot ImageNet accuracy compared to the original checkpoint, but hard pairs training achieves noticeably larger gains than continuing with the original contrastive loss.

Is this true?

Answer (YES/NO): NO